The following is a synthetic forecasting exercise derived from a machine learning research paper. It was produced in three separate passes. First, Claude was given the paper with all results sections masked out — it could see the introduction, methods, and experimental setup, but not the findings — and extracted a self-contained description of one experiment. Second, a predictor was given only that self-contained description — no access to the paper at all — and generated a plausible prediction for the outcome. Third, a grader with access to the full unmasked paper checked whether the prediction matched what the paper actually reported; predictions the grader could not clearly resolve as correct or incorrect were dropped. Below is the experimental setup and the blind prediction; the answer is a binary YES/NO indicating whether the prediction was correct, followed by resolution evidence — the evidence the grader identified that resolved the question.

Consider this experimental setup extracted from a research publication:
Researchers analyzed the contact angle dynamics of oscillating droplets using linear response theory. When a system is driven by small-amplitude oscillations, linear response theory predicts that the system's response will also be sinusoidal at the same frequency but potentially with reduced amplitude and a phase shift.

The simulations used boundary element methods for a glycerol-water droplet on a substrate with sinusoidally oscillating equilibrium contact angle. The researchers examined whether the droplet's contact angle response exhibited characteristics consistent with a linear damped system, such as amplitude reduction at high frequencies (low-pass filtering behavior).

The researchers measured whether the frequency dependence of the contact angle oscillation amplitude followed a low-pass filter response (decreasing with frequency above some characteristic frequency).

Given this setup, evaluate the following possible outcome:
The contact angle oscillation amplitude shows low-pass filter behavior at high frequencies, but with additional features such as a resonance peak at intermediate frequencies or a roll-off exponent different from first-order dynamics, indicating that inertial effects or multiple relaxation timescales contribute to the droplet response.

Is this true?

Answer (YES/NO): NO